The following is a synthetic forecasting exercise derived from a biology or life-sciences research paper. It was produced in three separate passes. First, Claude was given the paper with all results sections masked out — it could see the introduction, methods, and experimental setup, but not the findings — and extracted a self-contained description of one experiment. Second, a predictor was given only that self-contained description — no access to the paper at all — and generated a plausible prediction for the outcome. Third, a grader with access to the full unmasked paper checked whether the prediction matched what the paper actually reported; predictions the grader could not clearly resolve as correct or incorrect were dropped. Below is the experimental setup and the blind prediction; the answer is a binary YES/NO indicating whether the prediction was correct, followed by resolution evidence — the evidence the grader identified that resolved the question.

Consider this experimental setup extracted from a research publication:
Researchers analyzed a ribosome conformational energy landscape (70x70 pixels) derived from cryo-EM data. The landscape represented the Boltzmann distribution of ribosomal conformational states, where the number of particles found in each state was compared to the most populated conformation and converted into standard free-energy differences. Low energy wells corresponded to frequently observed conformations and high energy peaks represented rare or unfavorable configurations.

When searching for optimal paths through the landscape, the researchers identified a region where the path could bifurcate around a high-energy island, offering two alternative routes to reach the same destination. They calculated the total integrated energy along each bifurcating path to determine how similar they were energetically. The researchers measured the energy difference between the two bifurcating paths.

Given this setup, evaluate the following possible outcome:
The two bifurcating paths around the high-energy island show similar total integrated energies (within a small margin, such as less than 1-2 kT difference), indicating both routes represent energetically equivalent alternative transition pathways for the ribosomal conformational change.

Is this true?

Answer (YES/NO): YES